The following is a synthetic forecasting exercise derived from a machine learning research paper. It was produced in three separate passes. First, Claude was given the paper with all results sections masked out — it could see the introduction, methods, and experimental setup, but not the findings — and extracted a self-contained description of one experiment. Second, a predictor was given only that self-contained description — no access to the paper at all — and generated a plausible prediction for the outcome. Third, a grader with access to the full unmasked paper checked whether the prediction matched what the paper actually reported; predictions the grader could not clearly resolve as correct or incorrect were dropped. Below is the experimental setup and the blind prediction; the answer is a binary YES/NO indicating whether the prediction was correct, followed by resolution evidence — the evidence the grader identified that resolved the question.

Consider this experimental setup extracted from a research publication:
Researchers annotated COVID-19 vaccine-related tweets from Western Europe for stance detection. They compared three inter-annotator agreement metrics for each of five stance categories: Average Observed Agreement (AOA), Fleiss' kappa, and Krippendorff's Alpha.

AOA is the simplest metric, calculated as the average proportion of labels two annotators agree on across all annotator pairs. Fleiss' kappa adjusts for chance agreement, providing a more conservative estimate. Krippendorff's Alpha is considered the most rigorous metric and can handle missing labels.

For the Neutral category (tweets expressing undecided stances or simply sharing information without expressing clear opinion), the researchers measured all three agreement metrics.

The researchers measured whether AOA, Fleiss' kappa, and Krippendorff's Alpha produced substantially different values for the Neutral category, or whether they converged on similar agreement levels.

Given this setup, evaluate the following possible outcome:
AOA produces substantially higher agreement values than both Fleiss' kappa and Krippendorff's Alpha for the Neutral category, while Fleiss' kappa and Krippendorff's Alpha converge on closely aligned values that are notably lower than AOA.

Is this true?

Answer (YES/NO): NO